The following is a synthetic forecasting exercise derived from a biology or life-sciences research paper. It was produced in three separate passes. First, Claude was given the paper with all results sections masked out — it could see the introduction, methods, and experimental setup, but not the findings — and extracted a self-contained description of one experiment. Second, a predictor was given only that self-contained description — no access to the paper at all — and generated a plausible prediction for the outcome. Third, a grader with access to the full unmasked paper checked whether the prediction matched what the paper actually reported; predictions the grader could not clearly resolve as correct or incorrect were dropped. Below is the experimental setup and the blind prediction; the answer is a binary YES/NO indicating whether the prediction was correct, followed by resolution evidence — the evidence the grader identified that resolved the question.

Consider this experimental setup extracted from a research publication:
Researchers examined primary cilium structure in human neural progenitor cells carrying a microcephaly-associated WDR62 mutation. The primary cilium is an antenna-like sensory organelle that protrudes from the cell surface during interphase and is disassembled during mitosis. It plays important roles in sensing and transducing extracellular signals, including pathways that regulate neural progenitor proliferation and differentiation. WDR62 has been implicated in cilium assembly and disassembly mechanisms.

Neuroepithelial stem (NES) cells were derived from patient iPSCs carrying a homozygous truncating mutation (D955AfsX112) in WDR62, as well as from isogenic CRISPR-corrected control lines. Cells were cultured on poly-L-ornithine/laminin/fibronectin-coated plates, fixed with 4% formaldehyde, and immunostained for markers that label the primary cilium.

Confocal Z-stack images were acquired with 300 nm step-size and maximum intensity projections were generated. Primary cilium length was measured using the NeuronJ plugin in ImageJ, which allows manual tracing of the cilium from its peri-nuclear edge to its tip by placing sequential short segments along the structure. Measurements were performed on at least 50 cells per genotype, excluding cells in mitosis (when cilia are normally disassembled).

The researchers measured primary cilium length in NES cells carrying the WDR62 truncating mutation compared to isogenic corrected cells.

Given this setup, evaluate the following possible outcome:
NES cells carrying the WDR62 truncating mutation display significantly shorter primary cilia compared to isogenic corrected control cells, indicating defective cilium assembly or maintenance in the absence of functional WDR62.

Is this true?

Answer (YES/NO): YES